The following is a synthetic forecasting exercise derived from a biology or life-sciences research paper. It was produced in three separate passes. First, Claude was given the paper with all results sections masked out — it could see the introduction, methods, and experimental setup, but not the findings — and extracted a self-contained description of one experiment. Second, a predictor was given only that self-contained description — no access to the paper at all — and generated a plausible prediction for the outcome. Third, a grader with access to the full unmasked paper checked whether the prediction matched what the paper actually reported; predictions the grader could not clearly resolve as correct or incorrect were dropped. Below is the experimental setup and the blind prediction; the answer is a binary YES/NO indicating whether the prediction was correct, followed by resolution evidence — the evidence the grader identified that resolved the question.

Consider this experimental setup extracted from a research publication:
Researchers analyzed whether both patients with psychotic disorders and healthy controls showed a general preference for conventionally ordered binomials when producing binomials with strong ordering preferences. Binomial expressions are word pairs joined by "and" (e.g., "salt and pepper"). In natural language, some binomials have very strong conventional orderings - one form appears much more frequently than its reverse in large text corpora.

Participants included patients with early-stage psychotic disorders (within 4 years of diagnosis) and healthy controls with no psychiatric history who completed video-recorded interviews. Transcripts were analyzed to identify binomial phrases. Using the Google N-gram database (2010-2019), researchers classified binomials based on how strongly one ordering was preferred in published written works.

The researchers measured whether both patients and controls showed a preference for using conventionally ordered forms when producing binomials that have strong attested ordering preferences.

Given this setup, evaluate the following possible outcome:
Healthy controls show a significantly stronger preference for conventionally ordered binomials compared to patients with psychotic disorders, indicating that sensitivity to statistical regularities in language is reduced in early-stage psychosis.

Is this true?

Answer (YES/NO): YES